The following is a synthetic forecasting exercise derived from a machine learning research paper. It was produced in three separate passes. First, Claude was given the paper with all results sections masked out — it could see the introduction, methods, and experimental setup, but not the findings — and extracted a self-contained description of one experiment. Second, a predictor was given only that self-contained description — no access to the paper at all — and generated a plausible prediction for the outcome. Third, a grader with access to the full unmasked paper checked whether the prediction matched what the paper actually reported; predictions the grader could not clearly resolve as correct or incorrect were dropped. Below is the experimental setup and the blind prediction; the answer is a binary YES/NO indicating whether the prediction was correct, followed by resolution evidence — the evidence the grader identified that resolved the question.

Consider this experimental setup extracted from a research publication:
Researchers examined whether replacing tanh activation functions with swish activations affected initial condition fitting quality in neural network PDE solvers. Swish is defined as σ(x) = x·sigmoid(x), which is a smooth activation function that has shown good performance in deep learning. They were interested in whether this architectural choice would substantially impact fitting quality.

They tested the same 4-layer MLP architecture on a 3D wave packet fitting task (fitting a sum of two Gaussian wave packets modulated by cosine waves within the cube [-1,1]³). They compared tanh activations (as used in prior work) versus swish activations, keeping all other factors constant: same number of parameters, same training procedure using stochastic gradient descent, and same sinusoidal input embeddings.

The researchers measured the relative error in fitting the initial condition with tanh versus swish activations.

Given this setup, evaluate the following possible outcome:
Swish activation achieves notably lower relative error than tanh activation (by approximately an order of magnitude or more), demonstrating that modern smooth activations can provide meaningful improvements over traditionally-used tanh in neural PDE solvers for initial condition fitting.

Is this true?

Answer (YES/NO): NO